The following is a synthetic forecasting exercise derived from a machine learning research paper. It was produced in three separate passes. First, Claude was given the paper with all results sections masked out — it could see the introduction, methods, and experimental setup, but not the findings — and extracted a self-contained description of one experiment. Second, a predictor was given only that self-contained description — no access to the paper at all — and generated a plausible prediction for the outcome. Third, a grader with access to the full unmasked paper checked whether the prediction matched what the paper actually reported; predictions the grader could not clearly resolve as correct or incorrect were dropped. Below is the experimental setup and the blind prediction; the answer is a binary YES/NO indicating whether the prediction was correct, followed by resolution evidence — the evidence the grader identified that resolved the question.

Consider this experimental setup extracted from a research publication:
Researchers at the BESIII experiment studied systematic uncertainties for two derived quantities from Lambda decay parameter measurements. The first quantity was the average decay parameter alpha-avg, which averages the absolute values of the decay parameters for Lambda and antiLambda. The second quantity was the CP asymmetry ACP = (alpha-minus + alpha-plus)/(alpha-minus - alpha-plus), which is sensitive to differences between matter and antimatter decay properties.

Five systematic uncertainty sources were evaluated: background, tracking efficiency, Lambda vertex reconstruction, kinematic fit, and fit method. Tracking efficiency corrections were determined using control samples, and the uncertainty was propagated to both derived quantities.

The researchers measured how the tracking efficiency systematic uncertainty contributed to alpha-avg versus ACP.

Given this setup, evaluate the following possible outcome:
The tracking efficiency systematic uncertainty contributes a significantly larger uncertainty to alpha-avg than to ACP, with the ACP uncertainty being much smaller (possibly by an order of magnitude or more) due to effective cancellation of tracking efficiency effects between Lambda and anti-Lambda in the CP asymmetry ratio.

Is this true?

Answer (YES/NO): YES